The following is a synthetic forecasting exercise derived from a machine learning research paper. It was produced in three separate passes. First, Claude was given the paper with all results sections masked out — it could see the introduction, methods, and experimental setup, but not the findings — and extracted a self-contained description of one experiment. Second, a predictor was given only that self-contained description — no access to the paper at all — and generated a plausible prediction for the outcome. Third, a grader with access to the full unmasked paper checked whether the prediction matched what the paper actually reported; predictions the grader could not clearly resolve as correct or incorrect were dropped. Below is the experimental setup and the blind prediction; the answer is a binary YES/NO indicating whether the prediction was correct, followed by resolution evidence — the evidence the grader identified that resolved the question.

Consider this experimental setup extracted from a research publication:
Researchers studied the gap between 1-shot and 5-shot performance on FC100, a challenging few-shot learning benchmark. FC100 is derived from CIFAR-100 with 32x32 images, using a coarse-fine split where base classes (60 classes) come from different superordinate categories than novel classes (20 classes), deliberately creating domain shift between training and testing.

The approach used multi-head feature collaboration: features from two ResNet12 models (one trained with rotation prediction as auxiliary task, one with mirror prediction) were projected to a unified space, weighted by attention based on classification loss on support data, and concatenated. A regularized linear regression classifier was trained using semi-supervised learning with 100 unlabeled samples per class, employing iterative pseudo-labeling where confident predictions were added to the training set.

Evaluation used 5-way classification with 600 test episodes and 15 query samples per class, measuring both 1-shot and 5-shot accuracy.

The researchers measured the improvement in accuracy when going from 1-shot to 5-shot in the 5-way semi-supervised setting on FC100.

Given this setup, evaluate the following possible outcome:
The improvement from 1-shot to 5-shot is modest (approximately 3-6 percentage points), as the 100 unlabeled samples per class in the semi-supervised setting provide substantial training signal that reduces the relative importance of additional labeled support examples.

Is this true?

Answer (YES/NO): NO